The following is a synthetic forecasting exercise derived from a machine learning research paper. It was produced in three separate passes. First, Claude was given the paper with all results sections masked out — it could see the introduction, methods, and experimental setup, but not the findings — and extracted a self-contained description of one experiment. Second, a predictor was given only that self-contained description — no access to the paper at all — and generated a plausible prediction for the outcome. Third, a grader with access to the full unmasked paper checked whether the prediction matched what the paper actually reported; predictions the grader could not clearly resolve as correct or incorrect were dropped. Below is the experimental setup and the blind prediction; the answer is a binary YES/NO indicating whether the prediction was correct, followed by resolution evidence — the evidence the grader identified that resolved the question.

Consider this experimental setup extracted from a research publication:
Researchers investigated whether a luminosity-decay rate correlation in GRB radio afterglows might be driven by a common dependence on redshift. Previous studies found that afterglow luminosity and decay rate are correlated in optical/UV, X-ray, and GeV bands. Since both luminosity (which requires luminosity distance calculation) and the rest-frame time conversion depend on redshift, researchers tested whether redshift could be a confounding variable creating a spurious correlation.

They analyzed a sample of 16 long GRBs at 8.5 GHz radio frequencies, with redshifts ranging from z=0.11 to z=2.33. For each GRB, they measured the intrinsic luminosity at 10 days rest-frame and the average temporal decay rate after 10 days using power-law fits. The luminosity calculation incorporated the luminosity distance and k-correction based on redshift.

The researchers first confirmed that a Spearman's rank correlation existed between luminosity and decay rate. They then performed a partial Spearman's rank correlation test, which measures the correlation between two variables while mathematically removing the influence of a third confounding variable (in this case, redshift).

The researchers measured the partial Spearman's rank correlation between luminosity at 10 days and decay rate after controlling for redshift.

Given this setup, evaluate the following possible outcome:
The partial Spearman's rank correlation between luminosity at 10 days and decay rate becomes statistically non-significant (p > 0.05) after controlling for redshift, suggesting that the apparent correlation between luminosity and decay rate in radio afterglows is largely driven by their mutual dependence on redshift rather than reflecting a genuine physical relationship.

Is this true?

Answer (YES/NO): NO